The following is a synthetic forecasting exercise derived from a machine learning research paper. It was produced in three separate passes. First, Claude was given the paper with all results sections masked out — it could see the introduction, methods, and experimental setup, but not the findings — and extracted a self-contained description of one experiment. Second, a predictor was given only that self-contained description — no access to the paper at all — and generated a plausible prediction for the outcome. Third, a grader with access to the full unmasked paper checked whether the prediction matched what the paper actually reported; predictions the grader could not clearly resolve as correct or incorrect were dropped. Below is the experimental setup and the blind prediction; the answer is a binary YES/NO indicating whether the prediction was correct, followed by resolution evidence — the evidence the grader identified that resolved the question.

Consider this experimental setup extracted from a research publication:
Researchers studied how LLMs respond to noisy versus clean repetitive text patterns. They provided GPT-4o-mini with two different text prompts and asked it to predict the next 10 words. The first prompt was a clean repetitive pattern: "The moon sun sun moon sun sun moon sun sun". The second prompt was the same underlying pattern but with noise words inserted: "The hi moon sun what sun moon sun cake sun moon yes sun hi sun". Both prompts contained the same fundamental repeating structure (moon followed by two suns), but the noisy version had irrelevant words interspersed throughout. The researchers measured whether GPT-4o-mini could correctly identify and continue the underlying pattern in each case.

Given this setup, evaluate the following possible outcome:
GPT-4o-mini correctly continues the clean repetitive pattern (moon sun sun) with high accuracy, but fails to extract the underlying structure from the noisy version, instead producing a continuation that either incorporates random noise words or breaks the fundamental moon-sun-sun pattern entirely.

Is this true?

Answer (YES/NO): YES